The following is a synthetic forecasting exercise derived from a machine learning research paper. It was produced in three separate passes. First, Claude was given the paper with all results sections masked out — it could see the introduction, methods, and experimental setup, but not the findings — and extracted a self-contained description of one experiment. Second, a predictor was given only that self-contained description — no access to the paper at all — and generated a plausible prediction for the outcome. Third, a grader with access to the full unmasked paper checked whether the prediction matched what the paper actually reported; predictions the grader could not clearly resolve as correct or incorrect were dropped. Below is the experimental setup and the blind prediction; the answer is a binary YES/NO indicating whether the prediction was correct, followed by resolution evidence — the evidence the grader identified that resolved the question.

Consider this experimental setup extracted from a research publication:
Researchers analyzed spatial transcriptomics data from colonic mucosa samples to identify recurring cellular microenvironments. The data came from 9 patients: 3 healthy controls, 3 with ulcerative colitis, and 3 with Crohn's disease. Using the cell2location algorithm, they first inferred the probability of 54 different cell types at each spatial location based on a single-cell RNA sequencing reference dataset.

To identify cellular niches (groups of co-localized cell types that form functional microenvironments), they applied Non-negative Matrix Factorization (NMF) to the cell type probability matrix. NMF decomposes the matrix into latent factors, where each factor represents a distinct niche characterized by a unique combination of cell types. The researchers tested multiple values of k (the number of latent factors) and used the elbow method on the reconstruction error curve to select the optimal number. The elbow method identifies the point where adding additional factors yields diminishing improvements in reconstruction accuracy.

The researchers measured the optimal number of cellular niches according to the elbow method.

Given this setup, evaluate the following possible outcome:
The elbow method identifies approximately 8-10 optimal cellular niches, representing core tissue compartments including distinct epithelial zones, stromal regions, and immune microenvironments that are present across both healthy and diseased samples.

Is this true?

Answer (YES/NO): NO